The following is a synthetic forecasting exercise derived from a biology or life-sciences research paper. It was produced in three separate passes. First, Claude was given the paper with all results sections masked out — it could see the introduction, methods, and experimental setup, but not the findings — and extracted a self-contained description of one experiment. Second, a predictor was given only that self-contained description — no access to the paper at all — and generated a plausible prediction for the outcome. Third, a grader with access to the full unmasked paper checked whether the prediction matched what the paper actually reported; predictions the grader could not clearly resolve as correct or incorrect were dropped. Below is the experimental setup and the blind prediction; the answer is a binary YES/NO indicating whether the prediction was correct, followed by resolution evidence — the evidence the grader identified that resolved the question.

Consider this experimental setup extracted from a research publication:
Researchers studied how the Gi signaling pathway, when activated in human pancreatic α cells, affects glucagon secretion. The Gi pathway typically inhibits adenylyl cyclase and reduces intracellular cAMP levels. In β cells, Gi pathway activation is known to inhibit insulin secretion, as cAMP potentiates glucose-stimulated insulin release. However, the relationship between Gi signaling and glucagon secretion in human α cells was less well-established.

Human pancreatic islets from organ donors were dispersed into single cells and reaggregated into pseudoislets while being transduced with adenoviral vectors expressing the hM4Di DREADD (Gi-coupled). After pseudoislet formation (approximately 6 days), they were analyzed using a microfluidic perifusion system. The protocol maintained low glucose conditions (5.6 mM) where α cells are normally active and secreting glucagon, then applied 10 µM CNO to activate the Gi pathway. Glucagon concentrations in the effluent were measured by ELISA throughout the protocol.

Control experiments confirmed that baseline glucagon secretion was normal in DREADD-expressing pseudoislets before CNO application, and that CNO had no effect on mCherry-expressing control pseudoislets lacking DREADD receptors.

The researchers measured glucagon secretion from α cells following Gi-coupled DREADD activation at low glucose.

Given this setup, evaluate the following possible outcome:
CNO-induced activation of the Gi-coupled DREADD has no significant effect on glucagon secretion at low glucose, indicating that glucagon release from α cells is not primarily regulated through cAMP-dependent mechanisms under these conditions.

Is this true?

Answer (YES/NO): NO